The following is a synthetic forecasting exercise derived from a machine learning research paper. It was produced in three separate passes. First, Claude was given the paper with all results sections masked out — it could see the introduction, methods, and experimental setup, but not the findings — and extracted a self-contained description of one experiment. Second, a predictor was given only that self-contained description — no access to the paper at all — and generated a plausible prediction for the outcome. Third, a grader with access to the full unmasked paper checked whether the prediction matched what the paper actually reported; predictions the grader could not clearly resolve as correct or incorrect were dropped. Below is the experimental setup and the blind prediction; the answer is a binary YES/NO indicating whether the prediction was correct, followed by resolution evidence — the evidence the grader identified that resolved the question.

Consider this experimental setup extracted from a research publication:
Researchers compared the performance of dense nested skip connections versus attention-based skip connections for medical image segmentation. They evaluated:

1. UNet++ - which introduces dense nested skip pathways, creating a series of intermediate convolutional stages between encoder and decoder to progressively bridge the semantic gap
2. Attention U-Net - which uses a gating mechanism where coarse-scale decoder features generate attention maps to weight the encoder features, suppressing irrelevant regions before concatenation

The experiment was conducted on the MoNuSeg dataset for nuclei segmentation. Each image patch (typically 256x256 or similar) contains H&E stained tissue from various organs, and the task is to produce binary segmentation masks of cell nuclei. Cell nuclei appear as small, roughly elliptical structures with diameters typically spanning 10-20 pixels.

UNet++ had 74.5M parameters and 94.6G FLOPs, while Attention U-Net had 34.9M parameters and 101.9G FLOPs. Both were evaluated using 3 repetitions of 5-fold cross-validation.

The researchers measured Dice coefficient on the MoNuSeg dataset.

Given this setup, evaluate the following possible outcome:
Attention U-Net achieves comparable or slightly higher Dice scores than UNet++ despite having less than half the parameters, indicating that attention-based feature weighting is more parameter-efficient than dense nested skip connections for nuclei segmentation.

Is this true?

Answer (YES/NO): NO